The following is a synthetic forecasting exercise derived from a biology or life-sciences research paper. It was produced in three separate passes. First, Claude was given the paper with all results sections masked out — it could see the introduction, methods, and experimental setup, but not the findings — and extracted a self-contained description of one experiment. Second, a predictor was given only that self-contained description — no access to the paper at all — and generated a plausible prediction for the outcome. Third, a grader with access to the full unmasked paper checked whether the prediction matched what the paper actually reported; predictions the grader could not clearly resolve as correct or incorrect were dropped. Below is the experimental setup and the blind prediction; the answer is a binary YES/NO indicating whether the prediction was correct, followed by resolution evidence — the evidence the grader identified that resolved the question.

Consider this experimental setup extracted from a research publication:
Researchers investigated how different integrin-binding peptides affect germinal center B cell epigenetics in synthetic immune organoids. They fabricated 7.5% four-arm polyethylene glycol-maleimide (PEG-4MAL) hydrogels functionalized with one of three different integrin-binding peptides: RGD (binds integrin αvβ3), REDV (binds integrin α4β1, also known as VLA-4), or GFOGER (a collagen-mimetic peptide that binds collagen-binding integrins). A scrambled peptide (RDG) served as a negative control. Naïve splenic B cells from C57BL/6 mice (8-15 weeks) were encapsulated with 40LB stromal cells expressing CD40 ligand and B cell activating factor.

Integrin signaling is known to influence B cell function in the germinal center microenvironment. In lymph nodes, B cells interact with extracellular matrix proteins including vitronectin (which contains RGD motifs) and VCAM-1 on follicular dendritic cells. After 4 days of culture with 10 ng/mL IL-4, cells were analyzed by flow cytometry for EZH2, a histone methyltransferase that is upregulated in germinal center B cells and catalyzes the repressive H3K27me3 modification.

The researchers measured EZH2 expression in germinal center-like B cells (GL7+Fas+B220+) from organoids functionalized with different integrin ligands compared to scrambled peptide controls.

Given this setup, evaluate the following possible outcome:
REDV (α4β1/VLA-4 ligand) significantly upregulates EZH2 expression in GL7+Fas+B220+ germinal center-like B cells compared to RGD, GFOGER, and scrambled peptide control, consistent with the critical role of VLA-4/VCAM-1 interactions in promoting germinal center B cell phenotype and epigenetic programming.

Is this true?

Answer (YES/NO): NO